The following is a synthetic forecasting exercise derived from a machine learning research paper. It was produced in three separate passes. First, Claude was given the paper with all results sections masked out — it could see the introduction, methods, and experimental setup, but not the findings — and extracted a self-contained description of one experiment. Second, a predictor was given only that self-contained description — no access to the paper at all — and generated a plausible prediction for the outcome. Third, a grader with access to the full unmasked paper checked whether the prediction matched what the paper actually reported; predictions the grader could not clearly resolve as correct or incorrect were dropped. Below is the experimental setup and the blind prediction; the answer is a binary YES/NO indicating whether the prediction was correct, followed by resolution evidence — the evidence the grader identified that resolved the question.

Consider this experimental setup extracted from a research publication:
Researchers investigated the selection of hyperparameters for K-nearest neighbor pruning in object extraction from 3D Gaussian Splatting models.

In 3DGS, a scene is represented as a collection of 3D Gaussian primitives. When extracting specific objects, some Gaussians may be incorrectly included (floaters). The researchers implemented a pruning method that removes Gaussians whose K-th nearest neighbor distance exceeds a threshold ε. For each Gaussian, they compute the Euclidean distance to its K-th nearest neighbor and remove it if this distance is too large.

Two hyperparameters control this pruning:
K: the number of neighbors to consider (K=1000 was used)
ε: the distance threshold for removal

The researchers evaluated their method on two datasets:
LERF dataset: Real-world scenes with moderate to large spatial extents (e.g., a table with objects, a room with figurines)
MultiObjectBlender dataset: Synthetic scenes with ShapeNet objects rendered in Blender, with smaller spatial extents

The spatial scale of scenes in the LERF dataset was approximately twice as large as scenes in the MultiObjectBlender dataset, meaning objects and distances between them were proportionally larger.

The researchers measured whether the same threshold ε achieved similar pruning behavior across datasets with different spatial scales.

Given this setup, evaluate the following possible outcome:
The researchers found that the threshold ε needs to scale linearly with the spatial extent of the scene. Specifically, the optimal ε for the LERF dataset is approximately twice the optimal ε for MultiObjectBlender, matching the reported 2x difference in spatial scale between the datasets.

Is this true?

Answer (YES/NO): YES